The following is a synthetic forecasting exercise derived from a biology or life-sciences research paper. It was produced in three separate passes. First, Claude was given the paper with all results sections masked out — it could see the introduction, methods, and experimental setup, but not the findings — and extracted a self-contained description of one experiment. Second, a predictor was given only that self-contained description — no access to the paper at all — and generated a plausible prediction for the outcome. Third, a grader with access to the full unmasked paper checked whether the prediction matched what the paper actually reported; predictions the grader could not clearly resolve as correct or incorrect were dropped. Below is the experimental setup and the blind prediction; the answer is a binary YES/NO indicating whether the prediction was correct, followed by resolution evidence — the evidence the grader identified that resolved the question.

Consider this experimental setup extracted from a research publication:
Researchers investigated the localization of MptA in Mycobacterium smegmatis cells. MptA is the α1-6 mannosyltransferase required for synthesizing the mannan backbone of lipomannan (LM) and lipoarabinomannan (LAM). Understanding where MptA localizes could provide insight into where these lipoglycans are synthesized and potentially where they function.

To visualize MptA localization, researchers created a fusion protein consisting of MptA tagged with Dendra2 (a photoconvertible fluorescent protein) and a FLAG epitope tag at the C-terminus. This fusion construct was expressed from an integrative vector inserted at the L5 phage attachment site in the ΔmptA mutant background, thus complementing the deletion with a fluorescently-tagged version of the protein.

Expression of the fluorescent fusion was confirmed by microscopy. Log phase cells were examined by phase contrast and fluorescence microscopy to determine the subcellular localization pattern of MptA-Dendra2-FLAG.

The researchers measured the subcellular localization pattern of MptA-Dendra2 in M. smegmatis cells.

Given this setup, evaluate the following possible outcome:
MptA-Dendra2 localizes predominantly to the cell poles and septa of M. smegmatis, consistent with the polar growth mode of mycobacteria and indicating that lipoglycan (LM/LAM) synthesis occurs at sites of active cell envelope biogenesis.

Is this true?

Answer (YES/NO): YES